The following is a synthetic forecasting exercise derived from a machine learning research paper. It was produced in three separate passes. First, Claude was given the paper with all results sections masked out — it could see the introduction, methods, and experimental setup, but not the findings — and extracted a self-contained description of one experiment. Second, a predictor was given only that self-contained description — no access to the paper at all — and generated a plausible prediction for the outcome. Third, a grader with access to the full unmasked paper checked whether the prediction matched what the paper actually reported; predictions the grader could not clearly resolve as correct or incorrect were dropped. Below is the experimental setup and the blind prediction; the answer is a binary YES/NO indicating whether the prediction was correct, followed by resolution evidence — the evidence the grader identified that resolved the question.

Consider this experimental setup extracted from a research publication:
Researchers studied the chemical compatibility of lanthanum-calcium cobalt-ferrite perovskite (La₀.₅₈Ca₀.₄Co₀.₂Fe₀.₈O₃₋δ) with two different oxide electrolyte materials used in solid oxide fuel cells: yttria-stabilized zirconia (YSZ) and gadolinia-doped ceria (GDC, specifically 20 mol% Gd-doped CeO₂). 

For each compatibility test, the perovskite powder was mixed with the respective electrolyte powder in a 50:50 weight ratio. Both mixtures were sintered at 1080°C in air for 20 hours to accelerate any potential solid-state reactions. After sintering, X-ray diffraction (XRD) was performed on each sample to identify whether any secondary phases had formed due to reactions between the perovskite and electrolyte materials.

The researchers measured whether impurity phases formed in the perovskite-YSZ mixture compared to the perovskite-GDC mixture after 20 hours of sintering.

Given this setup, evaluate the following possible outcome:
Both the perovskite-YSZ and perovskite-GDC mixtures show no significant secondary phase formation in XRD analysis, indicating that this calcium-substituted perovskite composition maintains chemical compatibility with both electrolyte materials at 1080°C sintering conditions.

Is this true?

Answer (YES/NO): NO